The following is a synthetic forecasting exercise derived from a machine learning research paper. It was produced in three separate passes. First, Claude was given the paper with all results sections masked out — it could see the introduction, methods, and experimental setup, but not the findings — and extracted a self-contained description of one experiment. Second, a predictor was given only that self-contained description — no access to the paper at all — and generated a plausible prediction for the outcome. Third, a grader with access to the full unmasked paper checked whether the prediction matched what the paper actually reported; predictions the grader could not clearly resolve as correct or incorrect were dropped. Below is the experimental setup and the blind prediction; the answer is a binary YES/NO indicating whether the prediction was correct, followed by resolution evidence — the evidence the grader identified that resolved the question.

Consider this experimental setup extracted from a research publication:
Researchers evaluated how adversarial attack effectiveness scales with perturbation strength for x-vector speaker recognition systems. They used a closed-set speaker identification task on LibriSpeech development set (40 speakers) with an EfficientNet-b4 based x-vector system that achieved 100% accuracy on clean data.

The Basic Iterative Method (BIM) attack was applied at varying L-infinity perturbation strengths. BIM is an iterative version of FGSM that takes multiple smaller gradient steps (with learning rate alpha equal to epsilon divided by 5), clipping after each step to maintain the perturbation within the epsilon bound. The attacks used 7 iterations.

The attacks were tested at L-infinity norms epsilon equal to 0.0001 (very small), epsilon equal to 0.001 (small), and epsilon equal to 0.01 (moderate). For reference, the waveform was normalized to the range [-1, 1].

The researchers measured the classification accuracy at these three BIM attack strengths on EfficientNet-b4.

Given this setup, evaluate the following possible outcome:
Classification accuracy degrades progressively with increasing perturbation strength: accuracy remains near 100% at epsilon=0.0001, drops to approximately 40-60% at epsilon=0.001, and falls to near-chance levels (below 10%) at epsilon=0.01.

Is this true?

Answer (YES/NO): NO